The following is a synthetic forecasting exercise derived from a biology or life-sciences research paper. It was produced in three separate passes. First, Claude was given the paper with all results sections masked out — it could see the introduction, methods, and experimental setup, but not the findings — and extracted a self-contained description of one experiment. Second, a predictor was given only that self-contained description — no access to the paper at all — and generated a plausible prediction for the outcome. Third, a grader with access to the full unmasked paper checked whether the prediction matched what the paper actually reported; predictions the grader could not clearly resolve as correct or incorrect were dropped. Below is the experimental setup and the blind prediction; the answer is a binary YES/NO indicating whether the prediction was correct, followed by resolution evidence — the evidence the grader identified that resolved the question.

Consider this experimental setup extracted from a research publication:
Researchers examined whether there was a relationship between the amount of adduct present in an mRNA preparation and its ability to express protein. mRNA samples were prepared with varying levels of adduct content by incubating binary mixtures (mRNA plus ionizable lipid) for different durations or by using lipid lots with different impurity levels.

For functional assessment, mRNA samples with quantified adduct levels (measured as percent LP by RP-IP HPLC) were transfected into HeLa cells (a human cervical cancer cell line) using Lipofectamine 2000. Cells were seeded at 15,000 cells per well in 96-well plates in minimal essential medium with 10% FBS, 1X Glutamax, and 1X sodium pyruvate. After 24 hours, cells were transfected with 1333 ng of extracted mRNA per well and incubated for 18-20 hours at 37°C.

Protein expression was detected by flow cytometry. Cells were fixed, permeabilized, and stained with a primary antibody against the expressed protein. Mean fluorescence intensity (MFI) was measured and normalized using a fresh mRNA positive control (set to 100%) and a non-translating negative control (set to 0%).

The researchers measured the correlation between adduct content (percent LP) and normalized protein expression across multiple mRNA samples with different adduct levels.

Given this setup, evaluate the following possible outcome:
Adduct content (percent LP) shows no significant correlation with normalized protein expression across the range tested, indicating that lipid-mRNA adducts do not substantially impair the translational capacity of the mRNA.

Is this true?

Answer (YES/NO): NO